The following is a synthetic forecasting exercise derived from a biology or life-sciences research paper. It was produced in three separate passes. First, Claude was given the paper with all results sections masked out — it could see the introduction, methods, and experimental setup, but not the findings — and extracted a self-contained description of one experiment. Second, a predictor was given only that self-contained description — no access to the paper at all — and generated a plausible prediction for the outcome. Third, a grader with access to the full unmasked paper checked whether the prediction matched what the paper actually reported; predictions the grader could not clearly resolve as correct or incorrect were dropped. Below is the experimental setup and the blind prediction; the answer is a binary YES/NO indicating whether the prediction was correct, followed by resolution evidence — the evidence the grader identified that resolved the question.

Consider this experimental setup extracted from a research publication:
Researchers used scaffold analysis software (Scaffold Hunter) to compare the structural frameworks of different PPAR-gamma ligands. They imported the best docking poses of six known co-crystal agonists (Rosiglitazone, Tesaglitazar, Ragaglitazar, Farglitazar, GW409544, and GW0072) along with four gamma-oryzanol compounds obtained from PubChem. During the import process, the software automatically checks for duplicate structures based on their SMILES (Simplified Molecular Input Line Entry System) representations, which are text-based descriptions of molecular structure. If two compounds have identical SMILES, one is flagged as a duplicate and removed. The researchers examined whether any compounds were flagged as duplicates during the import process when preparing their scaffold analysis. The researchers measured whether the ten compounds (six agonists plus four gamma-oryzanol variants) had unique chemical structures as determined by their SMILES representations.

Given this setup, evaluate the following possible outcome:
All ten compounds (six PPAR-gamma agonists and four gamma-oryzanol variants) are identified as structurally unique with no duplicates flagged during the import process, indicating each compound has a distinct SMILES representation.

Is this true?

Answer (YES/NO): NO